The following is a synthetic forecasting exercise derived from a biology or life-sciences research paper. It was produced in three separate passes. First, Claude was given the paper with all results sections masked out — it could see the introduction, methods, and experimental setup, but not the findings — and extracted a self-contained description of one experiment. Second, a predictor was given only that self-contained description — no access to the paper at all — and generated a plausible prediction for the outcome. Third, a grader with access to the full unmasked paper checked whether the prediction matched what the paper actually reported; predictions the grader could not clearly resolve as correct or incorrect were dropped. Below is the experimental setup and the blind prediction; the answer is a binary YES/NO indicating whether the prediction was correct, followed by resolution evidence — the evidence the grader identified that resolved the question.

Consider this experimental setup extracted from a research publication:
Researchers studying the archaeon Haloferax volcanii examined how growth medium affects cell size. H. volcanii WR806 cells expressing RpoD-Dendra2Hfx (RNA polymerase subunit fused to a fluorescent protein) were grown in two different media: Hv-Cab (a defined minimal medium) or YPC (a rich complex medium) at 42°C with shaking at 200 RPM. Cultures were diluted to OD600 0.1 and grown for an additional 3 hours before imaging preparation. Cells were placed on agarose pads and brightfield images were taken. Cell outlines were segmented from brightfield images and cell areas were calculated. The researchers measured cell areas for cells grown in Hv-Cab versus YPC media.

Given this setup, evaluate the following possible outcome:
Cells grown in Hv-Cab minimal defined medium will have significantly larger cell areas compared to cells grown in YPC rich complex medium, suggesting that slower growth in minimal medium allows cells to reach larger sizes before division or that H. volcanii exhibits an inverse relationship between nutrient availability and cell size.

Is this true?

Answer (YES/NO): NO